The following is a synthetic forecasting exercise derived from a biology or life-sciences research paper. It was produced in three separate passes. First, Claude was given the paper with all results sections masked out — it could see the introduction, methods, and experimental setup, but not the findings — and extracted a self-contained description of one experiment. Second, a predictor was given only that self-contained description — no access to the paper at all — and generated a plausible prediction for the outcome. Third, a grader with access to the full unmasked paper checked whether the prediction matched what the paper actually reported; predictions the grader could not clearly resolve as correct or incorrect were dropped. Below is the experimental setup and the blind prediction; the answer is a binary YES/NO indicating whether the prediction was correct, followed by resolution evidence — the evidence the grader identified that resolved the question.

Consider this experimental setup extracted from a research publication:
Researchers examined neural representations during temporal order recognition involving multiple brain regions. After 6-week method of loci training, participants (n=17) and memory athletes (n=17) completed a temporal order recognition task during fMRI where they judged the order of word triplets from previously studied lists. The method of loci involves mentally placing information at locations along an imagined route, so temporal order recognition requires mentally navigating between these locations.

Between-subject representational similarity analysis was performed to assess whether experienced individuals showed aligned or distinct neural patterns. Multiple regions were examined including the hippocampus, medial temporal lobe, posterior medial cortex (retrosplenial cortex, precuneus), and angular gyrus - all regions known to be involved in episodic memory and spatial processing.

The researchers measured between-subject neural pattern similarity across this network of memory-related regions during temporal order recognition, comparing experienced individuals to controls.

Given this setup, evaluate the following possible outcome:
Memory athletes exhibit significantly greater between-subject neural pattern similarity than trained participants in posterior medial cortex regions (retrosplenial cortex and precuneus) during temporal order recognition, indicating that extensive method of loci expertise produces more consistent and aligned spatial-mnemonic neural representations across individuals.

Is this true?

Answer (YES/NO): NO